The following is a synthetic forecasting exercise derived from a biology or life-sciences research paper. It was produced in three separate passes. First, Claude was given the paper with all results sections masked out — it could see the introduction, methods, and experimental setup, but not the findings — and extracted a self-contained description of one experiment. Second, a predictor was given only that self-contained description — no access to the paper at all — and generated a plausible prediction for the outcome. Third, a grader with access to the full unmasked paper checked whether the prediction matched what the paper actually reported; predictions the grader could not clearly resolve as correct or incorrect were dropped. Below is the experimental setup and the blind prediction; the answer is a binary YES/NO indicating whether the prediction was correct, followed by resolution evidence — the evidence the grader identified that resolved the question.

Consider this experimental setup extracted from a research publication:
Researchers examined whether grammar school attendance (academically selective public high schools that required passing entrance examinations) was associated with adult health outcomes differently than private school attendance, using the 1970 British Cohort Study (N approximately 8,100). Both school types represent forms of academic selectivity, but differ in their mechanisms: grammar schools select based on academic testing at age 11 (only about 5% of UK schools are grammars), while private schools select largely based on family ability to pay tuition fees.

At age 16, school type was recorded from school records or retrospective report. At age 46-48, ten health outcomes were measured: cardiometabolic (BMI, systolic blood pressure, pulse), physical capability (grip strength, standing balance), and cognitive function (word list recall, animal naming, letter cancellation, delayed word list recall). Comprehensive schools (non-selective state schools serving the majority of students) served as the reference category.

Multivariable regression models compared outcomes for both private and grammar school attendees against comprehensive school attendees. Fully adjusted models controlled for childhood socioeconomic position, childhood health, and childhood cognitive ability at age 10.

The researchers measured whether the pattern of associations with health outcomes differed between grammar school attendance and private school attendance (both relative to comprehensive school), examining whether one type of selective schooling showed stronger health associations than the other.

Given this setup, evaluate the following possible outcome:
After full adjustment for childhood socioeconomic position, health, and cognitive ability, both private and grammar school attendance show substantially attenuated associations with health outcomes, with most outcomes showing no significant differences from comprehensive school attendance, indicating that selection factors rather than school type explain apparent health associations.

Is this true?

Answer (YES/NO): NO